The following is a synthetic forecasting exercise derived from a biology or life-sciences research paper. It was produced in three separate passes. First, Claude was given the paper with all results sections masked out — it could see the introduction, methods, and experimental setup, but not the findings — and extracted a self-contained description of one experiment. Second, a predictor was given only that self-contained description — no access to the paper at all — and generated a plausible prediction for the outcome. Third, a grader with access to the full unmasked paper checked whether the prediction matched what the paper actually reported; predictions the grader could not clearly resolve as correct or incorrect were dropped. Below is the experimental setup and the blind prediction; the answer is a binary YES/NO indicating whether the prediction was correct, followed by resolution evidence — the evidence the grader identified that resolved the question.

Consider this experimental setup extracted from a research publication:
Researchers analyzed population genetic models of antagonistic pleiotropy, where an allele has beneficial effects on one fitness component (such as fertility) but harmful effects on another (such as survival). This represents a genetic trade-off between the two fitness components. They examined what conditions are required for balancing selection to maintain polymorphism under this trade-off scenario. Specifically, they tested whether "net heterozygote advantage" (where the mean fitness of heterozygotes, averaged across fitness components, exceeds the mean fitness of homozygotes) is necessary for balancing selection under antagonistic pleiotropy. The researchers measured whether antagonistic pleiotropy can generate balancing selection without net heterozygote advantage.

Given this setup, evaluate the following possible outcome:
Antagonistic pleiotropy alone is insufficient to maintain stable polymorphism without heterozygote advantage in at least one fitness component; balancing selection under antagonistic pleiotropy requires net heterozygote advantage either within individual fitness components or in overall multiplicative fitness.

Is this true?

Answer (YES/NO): YES